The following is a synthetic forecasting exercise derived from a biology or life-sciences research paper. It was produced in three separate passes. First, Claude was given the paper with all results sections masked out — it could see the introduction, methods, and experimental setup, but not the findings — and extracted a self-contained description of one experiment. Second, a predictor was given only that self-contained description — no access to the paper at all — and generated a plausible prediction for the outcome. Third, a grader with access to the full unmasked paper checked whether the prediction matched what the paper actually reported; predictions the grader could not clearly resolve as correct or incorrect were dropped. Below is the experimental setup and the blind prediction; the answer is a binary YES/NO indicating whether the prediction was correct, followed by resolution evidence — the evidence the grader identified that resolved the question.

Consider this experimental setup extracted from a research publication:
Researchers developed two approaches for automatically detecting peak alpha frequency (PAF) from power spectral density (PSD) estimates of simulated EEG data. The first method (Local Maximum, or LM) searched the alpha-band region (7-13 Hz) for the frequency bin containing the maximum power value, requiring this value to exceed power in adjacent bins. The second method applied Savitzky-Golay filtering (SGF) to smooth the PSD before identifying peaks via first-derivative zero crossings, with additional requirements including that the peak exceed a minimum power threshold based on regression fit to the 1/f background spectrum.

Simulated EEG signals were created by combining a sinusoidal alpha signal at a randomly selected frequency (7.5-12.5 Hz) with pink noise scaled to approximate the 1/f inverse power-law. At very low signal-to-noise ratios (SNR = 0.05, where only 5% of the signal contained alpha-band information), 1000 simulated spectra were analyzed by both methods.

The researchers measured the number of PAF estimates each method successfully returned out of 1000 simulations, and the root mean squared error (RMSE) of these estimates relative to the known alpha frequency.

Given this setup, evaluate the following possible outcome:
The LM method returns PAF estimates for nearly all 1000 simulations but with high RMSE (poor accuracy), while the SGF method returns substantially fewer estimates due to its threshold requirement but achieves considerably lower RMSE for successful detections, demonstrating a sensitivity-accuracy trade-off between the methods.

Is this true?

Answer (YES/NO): YES